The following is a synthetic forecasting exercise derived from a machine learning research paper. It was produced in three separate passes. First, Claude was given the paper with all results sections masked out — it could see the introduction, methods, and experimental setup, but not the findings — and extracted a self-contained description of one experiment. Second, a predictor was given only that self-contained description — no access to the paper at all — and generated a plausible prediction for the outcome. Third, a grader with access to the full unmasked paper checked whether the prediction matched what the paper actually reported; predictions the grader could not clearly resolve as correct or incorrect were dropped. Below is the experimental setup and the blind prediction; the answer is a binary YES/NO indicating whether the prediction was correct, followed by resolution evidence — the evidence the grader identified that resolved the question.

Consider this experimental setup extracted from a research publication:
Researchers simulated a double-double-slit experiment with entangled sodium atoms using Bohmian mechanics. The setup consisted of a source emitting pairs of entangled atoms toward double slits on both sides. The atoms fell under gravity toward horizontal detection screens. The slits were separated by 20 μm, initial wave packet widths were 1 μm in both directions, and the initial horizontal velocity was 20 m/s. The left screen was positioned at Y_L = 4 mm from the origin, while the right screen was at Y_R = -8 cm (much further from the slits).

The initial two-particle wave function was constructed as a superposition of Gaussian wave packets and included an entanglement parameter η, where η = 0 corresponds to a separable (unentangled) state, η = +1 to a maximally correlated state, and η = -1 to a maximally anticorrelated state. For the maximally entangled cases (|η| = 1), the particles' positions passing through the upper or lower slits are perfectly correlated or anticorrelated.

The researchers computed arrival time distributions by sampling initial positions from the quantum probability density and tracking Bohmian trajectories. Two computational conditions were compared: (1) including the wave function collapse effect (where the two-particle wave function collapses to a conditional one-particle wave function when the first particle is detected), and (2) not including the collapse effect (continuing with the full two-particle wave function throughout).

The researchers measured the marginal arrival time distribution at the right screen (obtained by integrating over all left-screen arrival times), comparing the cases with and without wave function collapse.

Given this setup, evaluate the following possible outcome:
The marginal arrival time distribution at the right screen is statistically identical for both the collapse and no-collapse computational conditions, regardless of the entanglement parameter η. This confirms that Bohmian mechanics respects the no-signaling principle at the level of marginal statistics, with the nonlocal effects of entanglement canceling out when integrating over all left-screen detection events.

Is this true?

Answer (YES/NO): YES